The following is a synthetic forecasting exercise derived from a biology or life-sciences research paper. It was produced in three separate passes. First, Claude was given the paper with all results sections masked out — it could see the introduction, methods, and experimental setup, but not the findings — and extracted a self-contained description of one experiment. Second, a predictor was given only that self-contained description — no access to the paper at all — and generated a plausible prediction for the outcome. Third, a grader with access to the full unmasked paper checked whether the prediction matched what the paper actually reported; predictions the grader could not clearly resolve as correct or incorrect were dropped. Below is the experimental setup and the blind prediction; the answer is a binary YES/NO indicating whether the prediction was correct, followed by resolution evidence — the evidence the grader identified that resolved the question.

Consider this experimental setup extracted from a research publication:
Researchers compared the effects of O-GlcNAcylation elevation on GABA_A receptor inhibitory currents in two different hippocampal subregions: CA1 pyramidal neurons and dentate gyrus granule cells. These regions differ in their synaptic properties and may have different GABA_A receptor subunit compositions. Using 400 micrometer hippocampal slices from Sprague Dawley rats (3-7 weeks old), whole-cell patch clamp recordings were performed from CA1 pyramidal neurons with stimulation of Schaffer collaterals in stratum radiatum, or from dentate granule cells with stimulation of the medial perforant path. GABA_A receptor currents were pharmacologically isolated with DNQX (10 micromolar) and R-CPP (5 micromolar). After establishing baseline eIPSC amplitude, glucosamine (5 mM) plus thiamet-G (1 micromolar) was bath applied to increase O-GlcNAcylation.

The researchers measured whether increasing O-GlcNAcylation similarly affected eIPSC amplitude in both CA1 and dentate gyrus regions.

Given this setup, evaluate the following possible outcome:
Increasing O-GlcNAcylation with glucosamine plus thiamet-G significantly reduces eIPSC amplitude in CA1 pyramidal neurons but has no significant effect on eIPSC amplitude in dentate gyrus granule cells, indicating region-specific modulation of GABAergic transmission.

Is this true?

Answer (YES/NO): NO